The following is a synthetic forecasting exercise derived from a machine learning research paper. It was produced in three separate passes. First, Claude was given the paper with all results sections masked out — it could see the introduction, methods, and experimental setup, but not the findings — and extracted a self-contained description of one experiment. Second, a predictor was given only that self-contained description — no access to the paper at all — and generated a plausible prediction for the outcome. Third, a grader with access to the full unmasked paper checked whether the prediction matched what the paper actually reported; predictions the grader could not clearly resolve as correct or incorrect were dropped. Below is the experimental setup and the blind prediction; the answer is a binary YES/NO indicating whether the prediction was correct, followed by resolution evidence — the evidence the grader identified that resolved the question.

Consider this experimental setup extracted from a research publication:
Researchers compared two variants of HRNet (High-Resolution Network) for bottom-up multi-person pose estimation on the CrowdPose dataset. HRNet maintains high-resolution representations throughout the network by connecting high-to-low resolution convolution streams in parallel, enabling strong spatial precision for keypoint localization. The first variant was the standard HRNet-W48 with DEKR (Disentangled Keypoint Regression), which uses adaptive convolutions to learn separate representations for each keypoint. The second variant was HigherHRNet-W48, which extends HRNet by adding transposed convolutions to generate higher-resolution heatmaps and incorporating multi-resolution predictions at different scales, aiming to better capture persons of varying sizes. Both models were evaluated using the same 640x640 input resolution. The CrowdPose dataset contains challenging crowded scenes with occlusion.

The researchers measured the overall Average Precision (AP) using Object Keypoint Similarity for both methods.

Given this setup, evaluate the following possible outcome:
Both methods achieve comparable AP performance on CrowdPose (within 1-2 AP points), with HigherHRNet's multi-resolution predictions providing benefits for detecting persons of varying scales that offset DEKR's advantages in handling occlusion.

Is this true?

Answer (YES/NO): NO